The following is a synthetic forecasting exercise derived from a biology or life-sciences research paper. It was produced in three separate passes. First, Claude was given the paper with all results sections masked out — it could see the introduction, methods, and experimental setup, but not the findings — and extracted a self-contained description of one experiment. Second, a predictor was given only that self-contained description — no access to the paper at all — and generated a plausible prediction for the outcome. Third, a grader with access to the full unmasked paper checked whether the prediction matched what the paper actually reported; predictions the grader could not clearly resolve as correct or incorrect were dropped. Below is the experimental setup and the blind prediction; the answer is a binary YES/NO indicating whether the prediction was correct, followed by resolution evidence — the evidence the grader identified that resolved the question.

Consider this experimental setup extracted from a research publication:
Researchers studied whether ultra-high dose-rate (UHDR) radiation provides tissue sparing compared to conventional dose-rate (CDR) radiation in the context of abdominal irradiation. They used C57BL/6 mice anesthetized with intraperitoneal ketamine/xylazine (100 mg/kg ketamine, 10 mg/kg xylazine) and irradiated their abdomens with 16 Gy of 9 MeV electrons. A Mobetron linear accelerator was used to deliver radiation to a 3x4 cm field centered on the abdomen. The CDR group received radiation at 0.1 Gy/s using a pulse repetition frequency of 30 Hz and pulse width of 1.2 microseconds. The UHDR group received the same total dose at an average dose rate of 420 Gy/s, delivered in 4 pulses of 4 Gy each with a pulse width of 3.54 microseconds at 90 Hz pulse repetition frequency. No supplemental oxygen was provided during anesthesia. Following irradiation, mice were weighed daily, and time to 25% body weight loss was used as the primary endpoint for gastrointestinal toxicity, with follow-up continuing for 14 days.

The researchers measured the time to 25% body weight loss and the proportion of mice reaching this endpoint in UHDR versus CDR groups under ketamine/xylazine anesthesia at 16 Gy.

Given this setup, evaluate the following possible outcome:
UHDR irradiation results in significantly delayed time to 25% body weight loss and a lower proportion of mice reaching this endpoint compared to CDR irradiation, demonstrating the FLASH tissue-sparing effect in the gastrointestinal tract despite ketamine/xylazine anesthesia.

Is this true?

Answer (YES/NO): YES